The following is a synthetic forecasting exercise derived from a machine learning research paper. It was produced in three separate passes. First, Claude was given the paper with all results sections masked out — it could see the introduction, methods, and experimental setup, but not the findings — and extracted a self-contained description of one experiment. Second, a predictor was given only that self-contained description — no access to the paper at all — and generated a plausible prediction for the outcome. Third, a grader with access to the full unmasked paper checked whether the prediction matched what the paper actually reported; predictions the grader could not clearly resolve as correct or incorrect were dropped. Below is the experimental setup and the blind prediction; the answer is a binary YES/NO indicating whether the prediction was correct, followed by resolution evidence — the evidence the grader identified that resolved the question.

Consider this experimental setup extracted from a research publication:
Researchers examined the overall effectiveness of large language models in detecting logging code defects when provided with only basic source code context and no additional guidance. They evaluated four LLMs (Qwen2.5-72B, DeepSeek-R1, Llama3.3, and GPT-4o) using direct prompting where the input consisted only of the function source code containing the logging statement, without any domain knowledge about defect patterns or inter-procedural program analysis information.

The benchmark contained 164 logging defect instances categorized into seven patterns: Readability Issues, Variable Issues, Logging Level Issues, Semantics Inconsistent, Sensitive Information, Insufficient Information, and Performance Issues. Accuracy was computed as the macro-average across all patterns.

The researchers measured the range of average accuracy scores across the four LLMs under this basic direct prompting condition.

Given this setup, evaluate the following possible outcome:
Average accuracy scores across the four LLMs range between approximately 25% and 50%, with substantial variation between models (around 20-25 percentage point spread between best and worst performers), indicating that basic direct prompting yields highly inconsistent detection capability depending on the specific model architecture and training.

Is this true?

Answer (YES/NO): NO